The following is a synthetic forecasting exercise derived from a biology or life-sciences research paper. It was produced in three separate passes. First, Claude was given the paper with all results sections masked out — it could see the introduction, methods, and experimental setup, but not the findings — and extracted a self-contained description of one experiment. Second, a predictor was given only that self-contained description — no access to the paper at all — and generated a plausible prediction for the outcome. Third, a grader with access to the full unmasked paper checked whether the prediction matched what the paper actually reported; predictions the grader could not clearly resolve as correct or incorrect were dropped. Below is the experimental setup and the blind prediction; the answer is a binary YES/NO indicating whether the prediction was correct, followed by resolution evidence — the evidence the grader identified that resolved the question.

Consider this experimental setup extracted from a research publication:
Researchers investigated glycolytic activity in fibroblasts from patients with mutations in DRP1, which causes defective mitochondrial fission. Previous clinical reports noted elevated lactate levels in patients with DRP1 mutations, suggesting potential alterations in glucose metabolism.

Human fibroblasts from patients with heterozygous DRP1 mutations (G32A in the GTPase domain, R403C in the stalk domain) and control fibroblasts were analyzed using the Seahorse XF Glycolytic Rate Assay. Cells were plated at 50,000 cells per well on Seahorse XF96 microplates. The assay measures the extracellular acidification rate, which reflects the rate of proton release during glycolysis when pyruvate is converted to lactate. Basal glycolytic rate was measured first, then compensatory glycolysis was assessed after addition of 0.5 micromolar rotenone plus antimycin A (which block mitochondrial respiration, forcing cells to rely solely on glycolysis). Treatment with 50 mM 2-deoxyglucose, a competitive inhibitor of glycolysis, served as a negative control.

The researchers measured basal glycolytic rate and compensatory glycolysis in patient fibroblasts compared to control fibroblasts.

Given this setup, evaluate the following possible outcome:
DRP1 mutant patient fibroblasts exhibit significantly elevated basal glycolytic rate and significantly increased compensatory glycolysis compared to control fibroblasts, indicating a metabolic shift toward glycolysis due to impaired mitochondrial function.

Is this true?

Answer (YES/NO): YES